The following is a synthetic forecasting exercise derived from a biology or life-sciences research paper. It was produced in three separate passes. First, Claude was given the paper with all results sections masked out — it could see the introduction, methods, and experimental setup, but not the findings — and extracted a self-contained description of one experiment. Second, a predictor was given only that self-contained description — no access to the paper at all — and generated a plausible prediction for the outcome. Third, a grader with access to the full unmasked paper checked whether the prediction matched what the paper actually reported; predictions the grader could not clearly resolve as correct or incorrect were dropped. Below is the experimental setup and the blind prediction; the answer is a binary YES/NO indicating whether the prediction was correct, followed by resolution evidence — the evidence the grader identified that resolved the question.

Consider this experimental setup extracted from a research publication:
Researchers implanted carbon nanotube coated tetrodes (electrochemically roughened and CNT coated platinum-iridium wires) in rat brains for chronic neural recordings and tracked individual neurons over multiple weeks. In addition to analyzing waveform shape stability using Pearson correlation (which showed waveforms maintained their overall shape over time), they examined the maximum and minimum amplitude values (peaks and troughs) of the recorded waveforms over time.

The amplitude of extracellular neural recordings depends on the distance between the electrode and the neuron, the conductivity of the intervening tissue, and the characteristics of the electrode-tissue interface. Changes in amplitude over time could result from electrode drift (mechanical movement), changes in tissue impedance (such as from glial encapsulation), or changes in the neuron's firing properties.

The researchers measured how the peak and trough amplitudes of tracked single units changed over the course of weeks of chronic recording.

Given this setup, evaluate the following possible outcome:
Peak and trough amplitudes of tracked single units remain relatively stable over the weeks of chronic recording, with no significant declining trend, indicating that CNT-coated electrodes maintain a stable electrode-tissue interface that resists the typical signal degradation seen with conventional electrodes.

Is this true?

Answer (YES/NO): NO